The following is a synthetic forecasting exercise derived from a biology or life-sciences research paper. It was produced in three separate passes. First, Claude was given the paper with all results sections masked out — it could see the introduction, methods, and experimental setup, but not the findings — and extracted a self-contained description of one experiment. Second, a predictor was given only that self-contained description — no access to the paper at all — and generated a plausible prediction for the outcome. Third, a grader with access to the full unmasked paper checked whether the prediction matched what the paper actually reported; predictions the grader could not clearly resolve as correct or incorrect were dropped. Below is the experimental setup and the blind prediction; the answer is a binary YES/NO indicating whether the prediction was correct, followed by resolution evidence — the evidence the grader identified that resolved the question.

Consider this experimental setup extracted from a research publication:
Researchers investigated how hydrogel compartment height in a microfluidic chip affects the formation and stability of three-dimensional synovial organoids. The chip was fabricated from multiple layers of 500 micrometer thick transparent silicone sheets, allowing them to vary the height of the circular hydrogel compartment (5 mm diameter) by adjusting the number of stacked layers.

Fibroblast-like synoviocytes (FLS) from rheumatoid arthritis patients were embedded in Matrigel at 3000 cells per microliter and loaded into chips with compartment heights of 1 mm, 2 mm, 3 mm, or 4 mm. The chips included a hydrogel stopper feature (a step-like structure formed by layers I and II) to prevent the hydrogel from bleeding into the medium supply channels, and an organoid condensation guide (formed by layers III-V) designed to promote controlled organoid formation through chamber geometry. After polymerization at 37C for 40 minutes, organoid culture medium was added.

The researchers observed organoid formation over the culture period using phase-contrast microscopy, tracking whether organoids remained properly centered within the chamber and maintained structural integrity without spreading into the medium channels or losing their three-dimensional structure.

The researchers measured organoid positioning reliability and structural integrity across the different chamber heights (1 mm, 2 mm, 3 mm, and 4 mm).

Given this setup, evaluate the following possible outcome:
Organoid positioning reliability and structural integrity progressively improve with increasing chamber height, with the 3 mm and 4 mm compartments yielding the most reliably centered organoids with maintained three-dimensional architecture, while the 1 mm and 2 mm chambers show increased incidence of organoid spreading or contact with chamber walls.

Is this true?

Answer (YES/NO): NO